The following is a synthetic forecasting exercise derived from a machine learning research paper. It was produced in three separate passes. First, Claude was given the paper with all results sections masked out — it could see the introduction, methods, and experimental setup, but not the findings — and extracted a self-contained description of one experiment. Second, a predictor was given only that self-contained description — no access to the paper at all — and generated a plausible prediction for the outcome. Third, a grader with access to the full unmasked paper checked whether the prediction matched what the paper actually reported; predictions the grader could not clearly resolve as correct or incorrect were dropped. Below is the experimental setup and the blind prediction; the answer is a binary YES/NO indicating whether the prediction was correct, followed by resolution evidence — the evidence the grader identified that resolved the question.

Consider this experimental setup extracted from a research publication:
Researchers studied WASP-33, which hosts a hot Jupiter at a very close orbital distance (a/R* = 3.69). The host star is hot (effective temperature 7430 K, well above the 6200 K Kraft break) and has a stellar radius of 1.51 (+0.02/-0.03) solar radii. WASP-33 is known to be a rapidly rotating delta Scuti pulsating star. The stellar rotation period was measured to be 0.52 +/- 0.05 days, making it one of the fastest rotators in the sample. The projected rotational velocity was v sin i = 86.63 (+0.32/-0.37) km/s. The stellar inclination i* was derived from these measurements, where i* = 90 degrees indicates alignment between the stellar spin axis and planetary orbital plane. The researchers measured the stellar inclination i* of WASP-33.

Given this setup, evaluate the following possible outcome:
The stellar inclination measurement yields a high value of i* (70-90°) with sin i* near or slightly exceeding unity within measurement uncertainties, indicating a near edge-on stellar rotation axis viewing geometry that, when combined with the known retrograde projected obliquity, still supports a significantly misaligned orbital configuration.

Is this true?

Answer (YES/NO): NO